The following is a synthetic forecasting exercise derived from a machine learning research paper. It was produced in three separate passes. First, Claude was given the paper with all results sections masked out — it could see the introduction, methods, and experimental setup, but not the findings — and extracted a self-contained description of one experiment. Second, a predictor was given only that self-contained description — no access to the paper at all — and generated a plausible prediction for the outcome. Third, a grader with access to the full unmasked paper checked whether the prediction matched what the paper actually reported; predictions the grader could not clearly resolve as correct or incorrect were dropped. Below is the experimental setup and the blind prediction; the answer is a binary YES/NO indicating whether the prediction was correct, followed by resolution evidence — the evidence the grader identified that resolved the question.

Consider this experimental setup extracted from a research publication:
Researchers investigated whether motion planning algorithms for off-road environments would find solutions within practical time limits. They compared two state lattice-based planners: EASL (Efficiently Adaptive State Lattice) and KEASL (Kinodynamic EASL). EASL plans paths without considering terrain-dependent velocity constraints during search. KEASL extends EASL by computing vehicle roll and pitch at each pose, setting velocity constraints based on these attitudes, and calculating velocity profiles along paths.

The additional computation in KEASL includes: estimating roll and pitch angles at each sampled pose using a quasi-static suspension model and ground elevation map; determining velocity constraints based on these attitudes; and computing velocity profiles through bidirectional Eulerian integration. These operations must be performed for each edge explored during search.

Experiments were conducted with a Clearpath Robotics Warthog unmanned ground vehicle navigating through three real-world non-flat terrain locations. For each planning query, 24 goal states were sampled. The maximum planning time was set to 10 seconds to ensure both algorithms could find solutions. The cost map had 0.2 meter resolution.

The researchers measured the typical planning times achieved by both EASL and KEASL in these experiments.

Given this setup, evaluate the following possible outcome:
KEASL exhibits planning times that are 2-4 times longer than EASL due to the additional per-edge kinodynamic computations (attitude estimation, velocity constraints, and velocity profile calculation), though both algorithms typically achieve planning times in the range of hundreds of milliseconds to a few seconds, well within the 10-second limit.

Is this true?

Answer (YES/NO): NO